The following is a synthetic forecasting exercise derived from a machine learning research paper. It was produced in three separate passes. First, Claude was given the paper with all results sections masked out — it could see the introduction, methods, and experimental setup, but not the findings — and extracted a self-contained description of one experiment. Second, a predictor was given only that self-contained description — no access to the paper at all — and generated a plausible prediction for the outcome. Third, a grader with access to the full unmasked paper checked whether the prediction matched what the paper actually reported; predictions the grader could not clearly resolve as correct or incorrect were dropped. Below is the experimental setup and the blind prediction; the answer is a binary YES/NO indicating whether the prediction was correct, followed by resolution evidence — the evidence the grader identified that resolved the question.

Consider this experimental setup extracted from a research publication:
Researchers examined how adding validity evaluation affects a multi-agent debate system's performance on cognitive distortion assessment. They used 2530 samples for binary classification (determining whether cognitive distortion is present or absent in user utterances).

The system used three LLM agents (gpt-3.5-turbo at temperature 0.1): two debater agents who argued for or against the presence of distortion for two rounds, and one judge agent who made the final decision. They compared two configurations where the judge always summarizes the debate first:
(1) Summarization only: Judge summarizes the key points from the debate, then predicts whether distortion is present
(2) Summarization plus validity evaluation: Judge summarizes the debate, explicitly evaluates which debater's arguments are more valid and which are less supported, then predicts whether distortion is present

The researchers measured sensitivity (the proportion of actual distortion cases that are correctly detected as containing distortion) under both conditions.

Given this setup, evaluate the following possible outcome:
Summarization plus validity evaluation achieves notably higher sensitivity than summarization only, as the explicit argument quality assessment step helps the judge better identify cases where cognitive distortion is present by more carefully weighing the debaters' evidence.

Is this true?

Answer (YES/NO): NO